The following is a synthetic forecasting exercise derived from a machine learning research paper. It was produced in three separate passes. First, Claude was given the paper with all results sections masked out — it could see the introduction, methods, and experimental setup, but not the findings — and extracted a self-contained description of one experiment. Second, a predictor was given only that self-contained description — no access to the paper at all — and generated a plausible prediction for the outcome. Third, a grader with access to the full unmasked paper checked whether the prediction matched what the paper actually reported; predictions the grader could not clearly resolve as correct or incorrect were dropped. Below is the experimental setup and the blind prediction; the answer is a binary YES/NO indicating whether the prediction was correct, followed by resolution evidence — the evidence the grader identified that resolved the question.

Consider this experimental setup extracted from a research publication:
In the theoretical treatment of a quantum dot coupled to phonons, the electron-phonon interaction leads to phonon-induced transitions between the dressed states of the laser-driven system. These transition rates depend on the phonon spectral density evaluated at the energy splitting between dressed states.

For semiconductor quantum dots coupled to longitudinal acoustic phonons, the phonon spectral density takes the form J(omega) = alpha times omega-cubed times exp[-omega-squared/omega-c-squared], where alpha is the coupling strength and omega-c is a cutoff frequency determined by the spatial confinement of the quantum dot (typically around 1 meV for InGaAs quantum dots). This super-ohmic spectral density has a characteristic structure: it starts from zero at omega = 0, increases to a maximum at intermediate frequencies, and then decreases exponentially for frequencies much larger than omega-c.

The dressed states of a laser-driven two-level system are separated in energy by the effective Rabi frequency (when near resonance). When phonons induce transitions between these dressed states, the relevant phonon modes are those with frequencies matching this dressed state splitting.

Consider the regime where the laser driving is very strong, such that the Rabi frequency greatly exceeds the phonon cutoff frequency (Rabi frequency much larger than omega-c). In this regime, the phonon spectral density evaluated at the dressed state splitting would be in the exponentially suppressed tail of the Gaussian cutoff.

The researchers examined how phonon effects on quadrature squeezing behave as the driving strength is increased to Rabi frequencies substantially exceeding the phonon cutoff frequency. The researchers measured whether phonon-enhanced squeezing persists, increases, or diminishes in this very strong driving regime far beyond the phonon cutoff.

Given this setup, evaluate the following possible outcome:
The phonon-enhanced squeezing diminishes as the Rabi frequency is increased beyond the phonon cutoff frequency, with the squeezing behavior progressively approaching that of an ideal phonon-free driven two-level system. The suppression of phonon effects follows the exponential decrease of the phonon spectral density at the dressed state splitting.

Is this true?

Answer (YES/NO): YES